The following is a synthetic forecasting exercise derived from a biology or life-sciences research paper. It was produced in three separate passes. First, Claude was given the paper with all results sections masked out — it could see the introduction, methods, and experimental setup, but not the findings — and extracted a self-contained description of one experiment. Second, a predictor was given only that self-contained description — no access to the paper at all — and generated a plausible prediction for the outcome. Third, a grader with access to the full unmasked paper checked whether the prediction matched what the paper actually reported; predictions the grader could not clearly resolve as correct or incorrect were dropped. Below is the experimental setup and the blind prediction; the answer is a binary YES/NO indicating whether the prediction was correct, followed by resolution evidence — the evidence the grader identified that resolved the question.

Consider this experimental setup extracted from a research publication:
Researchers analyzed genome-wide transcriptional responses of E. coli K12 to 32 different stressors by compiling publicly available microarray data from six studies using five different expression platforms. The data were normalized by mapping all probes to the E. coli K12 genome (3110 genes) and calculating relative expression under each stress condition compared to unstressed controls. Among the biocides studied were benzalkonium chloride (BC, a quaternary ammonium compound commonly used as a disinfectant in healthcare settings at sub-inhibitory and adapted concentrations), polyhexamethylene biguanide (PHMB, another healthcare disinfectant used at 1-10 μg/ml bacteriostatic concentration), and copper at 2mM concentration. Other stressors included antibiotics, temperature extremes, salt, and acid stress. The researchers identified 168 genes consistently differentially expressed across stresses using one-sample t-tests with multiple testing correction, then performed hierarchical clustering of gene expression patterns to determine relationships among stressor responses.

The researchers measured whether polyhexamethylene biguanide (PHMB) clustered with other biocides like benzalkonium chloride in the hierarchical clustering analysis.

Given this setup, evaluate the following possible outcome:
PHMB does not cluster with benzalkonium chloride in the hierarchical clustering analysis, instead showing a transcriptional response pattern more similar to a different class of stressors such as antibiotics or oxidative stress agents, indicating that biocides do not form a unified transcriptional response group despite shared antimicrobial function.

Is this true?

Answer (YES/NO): NO